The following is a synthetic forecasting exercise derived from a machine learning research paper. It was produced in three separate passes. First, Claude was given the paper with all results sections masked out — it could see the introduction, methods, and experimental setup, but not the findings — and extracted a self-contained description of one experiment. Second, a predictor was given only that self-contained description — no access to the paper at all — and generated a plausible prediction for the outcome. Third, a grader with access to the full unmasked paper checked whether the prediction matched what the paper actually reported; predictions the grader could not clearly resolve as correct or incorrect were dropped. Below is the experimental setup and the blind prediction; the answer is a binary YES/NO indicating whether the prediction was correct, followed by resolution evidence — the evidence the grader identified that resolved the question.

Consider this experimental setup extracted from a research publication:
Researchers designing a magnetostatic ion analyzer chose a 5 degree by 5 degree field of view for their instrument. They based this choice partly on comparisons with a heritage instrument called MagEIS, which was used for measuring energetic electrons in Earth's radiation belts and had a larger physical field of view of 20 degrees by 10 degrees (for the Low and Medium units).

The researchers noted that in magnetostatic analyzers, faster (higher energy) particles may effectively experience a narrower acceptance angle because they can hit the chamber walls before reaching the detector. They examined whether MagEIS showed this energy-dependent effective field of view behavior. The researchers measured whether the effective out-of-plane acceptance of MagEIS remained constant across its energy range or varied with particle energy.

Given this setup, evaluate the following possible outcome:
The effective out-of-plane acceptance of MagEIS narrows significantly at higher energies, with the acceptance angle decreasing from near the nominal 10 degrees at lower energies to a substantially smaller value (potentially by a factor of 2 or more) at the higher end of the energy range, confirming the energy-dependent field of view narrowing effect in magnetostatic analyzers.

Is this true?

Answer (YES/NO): YES